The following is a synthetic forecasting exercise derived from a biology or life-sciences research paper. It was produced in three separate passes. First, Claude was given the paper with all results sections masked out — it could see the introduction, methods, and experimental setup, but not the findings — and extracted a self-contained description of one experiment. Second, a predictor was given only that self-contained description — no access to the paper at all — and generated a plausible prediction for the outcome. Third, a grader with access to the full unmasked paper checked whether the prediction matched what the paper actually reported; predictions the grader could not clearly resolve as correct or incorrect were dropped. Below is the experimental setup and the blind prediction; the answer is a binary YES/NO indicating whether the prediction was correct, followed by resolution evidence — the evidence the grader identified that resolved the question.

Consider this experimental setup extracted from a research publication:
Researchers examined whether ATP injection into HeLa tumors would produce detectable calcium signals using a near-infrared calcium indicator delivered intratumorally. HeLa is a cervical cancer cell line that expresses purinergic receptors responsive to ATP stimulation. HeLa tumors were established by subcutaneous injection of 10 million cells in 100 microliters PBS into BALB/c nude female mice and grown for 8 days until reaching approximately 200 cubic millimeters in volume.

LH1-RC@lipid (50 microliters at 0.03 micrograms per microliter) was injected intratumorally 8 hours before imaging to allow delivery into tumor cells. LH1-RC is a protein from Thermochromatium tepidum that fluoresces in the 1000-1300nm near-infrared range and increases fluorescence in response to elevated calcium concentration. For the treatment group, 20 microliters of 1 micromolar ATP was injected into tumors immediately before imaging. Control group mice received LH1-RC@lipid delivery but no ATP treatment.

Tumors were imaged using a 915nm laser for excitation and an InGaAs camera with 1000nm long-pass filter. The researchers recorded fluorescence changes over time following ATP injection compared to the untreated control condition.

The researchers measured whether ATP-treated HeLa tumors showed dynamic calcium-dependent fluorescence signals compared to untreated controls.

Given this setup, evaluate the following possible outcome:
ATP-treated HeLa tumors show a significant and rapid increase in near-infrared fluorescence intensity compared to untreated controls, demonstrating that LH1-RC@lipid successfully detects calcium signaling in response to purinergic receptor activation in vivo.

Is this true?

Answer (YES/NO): NO